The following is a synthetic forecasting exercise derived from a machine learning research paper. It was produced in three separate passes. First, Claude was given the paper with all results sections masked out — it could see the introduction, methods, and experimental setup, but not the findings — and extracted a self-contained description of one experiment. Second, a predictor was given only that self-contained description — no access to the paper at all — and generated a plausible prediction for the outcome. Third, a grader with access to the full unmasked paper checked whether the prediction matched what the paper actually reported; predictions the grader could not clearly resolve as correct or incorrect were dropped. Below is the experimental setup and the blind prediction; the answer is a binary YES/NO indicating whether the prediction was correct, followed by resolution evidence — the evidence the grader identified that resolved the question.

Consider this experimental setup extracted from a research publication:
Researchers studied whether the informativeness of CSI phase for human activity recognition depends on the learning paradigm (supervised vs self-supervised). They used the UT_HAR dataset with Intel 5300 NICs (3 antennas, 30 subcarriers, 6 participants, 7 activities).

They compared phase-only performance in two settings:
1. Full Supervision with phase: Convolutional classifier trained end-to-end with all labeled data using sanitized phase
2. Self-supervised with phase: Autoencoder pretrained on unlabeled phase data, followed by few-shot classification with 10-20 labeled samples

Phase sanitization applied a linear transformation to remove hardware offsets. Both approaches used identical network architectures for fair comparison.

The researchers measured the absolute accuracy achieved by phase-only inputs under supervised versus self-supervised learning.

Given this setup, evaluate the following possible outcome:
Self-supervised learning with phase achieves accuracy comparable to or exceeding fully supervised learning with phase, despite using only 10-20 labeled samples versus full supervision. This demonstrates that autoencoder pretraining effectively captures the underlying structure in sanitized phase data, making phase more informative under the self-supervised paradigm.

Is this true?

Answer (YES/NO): NO